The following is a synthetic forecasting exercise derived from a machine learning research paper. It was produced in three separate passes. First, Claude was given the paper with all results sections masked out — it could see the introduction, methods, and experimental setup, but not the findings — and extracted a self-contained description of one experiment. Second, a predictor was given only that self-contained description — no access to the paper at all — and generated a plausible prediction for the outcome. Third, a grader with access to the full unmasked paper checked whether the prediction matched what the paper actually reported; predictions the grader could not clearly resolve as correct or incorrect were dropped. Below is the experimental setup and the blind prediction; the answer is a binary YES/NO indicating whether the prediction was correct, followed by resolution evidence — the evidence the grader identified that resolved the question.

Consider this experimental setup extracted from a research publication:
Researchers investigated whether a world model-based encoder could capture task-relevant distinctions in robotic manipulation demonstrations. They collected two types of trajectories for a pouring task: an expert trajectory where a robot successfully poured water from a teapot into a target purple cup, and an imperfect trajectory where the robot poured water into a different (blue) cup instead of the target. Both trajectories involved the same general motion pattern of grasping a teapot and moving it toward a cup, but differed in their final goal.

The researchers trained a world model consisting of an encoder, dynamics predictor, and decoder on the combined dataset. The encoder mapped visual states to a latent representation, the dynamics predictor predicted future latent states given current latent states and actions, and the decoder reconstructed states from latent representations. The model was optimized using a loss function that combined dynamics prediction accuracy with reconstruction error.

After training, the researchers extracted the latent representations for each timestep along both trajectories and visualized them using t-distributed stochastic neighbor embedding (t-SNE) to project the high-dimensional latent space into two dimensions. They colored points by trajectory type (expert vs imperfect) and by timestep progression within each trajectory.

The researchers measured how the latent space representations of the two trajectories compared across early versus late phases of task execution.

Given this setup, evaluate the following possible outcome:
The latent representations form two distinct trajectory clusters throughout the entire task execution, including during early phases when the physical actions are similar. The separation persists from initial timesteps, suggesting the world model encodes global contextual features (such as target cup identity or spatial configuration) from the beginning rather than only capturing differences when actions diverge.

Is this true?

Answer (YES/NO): NO